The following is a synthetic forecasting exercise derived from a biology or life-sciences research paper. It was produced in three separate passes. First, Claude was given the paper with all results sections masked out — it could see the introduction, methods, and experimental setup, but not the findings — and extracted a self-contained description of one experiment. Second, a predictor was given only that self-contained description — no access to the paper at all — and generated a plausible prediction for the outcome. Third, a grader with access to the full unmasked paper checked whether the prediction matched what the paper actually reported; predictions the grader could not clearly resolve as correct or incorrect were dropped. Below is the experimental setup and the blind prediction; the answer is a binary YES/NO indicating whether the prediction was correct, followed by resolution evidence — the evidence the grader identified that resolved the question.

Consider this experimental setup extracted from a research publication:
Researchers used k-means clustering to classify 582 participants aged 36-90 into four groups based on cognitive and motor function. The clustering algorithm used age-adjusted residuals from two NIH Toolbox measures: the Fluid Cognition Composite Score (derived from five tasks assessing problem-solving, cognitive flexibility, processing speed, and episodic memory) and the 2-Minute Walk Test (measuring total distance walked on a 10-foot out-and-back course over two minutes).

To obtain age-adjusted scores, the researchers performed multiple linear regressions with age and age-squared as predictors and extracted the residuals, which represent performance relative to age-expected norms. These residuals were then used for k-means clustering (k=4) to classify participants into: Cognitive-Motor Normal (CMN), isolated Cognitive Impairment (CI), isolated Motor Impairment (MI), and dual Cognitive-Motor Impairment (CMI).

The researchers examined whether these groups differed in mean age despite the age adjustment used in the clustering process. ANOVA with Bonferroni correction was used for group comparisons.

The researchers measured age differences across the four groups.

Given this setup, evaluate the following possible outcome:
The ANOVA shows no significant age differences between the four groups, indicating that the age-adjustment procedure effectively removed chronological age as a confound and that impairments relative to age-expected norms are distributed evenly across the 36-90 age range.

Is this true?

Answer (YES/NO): YES